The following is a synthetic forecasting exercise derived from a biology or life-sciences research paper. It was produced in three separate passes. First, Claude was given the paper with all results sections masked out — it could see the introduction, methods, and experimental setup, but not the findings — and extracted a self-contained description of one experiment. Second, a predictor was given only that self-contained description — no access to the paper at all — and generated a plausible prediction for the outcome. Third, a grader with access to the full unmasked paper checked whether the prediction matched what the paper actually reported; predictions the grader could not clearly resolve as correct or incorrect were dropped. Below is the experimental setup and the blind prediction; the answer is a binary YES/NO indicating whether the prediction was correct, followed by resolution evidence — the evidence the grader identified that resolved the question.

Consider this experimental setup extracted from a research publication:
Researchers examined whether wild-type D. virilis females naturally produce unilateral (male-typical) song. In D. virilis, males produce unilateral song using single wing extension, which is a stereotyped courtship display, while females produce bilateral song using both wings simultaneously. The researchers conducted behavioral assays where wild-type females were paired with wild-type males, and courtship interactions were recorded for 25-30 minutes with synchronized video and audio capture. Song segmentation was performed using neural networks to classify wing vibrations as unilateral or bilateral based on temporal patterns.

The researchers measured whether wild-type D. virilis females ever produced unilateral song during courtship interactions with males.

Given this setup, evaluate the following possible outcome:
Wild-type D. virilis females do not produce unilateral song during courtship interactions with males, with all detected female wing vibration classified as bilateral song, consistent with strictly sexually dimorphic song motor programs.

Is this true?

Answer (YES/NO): YES